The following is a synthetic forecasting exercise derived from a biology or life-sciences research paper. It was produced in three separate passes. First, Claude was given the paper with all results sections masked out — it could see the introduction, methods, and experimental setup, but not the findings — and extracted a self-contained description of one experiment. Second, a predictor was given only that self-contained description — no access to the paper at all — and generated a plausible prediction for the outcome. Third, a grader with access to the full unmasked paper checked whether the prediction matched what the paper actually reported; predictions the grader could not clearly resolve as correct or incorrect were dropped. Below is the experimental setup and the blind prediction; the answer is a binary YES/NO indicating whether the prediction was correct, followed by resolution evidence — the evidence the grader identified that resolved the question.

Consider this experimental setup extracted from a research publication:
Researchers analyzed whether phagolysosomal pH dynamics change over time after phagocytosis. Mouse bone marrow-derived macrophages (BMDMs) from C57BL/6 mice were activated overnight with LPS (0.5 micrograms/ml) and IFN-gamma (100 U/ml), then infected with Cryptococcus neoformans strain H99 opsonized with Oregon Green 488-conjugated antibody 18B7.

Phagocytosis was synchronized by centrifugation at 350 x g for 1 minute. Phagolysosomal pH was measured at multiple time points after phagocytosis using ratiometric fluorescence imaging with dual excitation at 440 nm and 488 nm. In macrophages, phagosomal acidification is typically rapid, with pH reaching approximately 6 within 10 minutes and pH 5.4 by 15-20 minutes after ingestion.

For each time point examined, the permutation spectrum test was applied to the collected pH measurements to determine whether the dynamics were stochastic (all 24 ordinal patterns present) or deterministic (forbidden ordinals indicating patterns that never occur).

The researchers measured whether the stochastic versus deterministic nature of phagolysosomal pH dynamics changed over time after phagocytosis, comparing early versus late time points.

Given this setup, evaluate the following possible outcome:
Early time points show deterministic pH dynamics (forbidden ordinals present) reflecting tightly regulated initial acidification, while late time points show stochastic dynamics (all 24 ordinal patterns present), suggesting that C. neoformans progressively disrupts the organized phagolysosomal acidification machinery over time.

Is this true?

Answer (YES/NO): NO